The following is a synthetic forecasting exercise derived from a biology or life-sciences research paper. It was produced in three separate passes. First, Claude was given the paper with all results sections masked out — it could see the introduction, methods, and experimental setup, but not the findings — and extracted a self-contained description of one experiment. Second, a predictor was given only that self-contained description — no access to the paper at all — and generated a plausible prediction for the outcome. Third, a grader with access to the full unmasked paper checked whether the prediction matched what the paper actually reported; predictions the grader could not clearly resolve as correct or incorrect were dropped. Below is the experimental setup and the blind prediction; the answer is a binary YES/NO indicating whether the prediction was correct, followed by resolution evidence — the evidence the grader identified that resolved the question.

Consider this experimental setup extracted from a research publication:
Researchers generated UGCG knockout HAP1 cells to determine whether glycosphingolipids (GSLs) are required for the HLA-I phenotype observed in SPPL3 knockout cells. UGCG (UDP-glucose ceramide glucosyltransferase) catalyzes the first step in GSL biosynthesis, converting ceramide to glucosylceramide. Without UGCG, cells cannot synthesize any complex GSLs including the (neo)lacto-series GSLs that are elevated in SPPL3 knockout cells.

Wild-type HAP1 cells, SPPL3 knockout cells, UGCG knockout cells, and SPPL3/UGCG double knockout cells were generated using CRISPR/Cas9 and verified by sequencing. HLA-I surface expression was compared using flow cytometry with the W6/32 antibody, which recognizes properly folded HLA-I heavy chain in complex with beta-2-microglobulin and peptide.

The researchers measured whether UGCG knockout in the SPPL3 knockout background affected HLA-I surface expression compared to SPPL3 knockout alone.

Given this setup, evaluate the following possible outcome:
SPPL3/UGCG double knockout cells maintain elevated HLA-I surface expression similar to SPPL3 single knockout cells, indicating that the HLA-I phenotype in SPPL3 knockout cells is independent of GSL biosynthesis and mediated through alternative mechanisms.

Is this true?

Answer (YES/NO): NO